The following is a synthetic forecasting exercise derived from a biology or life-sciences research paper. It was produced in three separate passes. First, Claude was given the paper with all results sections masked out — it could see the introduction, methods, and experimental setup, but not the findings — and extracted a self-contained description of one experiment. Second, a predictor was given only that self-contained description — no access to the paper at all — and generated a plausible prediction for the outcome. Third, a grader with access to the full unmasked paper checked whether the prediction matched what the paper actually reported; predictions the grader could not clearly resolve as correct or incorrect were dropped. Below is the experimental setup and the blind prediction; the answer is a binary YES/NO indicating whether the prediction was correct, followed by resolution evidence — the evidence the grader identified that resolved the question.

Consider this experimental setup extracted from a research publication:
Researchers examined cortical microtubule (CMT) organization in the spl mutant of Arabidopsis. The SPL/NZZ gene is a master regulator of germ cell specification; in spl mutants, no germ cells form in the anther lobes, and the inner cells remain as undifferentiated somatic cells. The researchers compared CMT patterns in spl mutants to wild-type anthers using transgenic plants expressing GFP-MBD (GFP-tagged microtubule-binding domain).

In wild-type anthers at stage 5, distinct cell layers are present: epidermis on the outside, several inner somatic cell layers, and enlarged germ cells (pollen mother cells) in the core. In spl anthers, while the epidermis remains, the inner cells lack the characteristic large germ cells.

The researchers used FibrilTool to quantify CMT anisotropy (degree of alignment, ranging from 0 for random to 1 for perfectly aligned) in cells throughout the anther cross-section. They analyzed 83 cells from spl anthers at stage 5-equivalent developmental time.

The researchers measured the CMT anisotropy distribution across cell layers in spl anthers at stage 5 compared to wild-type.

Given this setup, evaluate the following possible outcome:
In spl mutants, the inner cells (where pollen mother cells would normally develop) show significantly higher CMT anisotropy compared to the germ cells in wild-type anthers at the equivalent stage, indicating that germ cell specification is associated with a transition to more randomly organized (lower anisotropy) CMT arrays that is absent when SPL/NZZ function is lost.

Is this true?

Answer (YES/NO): NO